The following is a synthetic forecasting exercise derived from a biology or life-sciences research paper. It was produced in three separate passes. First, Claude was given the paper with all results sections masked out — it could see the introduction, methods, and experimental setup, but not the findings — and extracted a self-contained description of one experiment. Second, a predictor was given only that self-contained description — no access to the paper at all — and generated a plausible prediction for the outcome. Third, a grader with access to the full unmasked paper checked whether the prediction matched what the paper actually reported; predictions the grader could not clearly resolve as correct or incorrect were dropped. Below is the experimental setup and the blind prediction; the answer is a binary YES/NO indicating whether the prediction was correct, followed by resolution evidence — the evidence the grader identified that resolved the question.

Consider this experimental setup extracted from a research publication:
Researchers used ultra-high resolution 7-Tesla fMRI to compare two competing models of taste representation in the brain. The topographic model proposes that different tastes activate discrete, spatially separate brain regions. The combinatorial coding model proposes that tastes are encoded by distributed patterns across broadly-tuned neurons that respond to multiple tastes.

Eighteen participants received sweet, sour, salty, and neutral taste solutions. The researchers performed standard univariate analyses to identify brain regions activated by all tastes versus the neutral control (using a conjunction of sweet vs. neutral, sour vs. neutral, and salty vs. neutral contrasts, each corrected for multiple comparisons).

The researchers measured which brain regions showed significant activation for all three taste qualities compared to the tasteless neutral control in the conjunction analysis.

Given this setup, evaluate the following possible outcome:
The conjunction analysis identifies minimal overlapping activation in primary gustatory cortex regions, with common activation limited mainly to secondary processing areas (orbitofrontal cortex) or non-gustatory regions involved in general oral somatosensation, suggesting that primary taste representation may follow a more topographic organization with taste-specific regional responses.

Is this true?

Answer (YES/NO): NO